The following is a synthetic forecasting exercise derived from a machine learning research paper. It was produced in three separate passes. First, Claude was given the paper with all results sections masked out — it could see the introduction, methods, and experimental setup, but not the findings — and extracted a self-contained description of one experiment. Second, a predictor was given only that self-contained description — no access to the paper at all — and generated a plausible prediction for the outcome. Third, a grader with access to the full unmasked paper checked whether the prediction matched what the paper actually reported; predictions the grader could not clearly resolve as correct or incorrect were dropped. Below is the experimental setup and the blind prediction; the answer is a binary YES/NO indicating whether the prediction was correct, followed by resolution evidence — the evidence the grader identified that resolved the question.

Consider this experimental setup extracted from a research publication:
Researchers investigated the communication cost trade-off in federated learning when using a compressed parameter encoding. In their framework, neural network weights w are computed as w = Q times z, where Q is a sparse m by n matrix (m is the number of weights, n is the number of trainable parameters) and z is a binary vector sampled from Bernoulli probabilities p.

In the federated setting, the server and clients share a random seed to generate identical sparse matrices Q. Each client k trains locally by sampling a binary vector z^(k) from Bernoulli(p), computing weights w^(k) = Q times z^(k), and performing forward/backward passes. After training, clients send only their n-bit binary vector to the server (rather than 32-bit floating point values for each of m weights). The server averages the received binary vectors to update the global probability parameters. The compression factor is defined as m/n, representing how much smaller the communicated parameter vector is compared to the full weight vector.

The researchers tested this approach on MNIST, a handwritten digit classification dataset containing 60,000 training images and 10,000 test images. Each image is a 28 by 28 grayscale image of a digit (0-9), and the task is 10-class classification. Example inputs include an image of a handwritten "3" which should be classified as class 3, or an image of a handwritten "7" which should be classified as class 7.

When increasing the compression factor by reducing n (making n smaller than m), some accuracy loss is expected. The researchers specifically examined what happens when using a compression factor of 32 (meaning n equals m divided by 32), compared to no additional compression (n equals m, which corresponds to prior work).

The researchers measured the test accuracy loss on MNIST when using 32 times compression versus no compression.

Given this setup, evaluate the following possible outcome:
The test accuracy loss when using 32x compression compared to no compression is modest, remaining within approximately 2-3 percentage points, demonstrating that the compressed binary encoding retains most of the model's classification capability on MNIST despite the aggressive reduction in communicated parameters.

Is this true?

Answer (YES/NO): YES